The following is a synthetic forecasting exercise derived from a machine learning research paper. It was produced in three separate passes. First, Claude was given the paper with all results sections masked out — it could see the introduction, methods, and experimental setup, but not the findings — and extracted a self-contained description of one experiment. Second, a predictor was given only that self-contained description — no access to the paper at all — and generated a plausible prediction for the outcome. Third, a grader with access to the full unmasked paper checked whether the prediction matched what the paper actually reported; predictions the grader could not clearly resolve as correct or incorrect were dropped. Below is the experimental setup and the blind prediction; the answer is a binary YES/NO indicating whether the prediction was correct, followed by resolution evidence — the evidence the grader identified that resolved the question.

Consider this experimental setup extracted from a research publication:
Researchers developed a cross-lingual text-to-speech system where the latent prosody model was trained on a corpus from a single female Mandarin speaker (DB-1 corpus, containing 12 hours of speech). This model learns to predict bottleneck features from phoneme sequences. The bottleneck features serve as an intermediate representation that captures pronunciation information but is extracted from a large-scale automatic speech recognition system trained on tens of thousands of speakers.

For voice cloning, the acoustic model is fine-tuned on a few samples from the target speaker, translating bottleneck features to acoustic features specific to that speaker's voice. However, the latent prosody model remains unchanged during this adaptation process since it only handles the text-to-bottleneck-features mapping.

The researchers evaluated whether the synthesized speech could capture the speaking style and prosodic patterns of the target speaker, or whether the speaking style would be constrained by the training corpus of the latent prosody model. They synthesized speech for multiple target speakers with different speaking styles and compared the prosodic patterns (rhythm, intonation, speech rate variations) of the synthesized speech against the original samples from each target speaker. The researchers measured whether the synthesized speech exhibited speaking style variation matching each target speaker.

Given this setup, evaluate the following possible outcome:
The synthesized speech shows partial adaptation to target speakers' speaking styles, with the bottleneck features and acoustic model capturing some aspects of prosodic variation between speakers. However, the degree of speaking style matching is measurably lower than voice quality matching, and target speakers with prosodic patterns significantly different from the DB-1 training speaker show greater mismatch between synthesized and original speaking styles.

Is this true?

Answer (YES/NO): NO